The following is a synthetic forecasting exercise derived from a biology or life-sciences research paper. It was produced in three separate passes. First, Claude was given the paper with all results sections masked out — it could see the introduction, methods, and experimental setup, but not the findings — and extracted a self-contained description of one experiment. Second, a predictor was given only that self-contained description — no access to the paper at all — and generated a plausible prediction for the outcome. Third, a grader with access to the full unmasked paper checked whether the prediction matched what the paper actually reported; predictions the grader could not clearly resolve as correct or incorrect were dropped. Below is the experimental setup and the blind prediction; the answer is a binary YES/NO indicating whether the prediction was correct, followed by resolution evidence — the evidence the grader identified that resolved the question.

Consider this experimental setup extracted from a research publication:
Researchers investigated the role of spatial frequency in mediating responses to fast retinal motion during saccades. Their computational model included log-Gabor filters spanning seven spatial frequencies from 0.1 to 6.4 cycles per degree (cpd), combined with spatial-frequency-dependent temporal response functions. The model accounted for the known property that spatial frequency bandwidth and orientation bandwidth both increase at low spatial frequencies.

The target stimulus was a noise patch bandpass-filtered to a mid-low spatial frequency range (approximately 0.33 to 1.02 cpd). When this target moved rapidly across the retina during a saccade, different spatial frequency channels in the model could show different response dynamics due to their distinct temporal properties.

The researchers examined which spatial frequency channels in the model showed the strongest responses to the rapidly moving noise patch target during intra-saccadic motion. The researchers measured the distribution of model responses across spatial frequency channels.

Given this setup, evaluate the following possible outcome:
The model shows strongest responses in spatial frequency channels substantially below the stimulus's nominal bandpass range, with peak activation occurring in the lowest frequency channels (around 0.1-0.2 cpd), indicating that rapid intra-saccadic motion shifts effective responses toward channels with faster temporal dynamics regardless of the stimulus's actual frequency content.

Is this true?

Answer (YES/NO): NO